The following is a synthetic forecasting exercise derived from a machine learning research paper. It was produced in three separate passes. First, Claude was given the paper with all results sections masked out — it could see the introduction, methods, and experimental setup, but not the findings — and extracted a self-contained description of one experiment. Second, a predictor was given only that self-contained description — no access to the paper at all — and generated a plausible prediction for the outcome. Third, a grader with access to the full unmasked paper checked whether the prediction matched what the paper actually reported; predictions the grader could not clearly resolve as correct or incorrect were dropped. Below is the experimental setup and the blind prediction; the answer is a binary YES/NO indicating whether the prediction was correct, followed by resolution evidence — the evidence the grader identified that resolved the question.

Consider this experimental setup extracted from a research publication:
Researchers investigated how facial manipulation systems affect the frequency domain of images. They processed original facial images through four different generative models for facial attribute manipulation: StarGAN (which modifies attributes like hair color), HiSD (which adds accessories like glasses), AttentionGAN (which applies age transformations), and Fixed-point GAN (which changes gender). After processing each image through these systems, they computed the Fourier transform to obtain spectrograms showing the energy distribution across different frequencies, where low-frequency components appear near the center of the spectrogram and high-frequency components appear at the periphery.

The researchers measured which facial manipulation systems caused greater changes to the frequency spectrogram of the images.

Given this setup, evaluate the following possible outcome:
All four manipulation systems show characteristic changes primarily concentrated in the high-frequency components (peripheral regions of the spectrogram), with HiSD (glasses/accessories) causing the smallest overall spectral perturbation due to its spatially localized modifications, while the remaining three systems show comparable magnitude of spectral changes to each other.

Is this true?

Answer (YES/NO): NO